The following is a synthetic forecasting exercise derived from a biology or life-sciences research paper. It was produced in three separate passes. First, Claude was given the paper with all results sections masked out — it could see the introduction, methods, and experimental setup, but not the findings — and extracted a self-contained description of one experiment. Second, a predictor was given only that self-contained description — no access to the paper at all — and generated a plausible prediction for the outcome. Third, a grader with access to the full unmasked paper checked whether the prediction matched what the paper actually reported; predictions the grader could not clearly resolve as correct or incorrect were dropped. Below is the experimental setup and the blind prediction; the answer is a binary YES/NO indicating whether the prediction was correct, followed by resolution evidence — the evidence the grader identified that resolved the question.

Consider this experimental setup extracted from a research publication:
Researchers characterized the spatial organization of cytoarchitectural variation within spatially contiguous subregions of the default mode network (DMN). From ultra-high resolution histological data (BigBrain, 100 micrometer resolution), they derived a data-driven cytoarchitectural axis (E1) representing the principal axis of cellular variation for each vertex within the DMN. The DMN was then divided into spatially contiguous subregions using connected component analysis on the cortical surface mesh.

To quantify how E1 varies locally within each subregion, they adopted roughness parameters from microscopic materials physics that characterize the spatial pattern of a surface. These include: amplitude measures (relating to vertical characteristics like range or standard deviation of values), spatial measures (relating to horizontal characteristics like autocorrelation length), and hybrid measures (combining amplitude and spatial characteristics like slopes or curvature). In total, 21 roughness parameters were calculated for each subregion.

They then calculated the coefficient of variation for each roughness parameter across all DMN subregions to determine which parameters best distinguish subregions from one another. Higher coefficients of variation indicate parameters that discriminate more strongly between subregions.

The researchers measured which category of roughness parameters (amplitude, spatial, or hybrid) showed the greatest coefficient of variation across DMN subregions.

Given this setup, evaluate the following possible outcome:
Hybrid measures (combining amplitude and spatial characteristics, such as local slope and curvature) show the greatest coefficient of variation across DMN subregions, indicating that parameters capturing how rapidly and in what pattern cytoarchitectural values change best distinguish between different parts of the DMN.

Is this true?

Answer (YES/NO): NO